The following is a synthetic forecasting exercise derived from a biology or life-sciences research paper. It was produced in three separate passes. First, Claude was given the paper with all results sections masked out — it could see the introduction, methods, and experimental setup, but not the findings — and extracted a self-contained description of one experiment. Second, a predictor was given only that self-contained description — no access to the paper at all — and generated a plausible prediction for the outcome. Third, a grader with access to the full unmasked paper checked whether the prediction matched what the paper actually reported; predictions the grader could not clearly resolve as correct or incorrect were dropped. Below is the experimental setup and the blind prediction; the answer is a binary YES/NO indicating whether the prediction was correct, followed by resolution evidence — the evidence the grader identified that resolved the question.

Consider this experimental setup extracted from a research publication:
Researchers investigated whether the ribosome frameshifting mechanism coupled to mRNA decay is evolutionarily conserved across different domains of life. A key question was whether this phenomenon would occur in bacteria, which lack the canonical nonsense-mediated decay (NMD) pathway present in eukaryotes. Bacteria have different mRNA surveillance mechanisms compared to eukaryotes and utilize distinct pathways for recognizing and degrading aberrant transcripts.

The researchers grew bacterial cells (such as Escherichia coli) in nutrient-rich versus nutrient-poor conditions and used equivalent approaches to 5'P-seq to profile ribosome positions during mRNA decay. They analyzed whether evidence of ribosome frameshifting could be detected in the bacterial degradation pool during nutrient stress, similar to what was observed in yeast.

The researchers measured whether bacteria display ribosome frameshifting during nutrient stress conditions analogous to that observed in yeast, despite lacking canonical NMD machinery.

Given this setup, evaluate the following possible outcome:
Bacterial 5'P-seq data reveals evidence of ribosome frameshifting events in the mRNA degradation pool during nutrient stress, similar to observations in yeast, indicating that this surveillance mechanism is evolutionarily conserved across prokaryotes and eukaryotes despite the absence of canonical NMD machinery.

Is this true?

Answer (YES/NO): YES